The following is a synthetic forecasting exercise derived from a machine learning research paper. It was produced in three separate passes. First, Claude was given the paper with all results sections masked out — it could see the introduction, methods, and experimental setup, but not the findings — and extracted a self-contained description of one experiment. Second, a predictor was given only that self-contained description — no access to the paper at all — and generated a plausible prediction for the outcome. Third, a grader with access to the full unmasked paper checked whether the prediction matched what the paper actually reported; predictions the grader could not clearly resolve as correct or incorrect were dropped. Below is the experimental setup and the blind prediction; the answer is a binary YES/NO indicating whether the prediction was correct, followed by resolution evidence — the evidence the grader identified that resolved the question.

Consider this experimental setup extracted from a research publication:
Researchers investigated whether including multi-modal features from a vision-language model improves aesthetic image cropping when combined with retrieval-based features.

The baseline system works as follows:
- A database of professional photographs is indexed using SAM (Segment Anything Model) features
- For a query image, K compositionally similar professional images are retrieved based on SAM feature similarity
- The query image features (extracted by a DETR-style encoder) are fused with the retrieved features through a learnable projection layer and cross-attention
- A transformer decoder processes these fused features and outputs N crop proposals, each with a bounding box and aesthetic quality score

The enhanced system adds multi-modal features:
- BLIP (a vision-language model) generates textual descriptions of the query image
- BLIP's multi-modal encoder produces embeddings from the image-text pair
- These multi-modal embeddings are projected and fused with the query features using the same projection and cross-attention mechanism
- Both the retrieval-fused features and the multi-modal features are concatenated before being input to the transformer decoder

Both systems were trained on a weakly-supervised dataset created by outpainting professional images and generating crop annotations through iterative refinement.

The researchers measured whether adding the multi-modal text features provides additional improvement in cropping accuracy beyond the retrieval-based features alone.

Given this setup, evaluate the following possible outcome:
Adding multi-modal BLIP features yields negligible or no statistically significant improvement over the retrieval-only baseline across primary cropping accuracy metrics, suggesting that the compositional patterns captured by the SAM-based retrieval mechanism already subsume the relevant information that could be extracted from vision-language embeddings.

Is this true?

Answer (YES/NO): YES